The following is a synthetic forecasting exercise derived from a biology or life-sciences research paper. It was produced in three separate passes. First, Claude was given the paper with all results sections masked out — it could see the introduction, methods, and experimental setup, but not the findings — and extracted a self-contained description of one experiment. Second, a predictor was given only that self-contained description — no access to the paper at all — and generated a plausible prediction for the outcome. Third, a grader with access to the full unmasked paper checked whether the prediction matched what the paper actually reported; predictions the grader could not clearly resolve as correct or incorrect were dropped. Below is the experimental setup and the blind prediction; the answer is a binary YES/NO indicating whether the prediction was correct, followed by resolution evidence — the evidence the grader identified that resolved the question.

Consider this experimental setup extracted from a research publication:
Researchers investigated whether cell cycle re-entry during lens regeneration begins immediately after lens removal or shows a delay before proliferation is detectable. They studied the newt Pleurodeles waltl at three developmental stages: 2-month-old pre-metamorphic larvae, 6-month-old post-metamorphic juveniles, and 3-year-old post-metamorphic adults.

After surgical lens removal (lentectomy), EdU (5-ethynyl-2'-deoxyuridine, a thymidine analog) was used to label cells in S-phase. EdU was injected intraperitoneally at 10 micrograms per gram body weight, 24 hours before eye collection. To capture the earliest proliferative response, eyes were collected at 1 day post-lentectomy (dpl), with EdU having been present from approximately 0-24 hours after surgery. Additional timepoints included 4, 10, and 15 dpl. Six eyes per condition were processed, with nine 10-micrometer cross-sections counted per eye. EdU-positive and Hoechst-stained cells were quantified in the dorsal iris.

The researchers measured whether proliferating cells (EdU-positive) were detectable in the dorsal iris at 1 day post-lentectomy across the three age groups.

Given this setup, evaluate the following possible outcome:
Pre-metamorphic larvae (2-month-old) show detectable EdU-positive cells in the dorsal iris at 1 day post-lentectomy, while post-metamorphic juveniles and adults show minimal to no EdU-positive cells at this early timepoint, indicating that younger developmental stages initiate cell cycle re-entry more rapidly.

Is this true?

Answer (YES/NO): YES